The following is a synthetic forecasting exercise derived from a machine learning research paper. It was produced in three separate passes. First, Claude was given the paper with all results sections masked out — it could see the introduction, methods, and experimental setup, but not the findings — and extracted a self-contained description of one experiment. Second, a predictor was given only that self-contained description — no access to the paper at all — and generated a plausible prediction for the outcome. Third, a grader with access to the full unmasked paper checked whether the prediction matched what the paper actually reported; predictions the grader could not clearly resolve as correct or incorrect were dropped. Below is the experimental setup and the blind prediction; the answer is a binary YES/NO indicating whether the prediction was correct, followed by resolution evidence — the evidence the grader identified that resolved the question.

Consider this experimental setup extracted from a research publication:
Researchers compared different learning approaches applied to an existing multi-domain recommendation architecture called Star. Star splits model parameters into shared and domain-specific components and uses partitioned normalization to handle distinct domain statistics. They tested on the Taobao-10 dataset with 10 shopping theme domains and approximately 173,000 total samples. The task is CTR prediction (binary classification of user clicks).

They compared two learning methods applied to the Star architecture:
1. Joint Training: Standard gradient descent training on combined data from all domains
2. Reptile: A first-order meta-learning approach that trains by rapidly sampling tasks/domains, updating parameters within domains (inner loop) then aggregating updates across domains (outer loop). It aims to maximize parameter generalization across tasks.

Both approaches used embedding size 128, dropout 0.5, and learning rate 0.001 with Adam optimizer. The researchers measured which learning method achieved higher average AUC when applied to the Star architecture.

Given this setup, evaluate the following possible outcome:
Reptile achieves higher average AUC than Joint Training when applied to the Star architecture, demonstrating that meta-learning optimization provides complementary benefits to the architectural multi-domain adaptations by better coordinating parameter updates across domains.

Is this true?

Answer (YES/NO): YES